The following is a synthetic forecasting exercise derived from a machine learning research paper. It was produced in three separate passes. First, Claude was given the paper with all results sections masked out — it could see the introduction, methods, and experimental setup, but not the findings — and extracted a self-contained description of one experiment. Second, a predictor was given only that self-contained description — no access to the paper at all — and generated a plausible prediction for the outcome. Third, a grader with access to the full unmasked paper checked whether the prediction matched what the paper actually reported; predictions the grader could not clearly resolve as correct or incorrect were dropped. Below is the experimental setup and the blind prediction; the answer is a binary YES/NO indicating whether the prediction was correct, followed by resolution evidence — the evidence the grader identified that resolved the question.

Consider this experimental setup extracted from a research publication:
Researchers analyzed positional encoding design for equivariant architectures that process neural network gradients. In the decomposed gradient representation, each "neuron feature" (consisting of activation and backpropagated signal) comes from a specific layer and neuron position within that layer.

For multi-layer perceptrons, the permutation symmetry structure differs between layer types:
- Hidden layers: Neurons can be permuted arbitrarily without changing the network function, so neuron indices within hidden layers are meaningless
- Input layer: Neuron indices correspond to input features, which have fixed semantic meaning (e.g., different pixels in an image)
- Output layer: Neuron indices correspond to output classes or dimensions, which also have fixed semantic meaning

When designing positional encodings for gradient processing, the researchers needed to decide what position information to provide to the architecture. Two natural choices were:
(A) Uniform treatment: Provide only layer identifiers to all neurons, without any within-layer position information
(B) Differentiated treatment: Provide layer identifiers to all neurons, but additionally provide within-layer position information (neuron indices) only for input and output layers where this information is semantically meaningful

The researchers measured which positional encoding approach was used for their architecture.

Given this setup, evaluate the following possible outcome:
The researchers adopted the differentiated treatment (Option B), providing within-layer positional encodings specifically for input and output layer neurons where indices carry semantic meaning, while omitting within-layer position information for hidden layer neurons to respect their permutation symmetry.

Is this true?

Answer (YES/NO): YES